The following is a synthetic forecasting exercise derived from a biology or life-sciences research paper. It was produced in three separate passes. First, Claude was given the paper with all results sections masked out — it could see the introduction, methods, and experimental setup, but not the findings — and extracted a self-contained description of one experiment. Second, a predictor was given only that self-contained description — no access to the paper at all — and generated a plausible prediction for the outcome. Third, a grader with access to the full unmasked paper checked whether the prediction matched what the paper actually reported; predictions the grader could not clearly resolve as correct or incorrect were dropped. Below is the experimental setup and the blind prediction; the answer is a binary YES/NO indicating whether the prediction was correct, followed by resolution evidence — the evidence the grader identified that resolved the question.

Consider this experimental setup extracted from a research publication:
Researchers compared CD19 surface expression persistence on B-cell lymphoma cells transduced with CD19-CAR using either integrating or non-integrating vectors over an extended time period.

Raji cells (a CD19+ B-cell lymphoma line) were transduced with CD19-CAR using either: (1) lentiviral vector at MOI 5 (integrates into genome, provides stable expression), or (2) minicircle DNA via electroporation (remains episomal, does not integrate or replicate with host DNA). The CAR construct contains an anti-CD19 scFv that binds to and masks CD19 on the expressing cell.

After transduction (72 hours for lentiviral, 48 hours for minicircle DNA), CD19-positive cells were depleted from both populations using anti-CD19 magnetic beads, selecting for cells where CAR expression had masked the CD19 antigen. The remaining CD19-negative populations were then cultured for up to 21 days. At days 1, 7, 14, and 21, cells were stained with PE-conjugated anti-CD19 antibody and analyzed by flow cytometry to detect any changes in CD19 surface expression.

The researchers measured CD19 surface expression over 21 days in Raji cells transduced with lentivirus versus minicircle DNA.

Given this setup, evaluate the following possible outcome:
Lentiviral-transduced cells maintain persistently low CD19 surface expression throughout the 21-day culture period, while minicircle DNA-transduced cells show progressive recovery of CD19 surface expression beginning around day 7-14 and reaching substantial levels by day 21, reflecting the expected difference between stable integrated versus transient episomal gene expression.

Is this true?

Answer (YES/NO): NO